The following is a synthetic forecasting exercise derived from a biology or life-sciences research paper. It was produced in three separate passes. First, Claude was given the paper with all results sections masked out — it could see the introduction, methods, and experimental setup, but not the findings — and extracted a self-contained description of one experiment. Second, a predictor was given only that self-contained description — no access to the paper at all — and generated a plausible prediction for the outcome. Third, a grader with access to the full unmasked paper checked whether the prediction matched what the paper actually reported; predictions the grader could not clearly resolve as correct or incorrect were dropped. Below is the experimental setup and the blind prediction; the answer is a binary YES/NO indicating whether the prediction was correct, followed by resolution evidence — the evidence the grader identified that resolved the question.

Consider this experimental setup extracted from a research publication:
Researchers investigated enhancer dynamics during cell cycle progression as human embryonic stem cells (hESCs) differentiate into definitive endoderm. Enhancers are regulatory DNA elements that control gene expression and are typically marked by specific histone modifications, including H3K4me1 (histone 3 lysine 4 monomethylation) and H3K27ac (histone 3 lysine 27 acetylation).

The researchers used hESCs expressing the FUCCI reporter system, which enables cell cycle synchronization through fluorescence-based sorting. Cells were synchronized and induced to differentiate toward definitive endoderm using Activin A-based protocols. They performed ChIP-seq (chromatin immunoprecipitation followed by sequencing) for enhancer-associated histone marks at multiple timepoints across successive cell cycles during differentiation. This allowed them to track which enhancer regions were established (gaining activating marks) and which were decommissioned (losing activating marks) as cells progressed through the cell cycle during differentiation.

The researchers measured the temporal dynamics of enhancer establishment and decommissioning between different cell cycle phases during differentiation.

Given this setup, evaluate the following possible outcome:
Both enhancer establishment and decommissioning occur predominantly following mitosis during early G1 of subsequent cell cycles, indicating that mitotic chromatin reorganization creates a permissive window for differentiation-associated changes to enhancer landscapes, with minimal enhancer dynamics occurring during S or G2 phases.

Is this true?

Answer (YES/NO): NO